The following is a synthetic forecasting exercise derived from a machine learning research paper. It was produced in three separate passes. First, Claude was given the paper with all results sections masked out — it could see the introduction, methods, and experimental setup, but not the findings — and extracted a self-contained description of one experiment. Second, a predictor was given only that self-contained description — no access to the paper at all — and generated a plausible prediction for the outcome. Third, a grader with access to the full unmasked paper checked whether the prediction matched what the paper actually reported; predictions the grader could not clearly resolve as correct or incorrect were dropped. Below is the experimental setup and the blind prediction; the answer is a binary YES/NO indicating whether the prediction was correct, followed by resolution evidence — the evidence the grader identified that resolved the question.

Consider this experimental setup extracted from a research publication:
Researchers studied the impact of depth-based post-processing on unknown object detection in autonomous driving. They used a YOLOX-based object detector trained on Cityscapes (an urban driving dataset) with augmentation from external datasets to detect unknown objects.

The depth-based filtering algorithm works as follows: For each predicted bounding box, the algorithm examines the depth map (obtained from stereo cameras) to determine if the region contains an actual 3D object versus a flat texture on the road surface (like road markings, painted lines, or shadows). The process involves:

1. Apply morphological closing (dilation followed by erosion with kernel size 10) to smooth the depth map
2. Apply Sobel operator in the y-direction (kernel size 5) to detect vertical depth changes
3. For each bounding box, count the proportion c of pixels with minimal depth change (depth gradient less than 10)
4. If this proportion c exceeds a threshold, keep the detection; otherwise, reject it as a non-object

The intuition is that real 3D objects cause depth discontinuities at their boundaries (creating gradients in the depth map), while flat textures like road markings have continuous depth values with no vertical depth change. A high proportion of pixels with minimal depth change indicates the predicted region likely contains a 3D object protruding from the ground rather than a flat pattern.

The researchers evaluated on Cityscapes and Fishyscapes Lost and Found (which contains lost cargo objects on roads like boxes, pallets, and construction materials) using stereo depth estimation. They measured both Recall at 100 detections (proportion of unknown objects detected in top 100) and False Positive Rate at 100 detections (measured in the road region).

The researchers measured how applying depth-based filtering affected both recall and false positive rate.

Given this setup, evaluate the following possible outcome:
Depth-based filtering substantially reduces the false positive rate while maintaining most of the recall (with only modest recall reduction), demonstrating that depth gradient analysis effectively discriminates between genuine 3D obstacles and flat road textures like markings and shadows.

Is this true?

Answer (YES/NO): NO